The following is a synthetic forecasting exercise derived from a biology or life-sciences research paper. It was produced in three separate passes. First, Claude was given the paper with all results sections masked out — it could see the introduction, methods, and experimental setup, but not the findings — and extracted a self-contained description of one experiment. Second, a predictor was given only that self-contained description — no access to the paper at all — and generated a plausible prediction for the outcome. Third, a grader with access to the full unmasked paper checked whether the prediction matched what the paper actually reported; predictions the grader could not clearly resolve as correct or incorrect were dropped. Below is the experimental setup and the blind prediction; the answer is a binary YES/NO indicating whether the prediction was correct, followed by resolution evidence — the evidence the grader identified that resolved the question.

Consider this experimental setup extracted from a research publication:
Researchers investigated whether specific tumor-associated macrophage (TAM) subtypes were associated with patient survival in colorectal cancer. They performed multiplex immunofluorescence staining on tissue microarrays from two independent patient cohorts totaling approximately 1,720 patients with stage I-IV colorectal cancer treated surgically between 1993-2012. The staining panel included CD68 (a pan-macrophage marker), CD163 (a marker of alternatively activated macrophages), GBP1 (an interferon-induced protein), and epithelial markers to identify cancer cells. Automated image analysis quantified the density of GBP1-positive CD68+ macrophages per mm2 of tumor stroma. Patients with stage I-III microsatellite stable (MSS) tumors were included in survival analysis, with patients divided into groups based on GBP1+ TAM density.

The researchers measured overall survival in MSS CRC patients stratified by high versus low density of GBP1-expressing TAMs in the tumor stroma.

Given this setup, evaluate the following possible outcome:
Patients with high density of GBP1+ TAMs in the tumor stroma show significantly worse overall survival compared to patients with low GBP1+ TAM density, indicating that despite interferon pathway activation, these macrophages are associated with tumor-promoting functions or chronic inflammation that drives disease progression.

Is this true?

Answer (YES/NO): NO